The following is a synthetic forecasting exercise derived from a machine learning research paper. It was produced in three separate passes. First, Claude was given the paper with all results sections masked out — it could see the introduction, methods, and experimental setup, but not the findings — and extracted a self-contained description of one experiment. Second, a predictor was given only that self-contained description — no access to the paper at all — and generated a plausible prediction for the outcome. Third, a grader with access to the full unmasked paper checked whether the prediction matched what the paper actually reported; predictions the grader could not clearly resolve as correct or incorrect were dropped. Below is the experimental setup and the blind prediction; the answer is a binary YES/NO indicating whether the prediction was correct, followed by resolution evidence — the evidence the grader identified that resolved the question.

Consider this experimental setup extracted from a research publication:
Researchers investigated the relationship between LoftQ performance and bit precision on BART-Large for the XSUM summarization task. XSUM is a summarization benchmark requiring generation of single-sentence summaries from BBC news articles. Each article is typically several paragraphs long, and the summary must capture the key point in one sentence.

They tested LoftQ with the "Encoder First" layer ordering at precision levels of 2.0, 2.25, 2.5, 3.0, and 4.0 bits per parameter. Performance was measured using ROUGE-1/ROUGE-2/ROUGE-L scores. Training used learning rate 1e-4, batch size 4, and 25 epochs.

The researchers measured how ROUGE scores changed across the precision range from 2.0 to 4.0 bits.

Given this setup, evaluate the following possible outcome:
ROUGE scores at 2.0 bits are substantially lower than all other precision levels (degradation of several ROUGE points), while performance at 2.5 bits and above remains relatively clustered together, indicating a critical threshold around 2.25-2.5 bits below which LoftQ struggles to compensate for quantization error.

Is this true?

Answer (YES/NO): NO